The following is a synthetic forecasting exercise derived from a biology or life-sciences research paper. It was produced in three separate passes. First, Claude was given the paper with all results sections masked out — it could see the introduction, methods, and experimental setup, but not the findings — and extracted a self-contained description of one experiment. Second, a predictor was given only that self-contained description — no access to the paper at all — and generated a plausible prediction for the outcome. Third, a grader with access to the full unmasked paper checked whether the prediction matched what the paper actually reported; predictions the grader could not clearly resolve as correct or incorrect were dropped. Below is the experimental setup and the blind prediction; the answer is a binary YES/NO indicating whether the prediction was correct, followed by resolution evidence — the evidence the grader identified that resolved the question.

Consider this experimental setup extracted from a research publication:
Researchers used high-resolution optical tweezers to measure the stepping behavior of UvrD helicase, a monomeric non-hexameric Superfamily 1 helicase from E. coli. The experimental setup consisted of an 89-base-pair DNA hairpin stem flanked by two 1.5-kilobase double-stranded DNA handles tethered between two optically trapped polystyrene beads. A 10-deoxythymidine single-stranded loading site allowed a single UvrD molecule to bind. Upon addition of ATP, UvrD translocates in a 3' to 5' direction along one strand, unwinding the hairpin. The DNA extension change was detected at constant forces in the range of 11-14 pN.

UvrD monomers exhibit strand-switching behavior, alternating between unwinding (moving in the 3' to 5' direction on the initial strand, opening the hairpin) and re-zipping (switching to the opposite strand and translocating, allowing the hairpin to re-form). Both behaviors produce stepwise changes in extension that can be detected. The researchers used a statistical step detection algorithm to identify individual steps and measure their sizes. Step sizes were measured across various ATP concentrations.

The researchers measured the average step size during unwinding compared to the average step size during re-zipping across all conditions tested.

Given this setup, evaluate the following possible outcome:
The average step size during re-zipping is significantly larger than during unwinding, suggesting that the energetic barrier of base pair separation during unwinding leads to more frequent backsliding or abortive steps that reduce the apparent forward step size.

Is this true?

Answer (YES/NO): NO